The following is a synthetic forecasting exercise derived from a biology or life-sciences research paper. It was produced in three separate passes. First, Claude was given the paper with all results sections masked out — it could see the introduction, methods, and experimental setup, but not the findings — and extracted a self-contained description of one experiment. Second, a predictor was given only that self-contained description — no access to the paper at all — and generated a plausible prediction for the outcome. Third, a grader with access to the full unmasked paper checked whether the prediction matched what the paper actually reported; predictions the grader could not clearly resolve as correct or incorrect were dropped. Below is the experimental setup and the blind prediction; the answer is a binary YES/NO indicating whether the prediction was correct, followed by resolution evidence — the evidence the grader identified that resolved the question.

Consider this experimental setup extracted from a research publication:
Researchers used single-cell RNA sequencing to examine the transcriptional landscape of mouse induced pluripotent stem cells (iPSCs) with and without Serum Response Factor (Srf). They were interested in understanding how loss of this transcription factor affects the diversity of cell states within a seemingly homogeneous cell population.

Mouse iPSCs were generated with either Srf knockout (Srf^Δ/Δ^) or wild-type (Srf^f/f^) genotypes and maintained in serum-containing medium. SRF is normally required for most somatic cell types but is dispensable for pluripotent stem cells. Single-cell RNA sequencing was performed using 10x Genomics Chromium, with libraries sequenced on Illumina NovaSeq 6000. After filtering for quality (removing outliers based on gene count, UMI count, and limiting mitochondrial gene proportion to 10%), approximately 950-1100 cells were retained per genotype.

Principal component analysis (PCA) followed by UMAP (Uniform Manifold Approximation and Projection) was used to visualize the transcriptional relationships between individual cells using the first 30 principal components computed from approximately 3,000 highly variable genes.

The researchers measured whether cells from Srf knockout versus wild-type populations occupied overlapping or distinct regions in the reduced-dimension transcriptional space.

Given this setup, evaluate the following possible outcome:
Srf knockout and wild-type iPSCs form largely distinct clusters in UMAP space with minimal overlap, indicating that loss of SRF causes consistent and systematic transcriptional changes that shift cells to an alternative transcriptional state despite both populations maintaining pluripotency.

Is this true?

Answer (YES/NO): NO